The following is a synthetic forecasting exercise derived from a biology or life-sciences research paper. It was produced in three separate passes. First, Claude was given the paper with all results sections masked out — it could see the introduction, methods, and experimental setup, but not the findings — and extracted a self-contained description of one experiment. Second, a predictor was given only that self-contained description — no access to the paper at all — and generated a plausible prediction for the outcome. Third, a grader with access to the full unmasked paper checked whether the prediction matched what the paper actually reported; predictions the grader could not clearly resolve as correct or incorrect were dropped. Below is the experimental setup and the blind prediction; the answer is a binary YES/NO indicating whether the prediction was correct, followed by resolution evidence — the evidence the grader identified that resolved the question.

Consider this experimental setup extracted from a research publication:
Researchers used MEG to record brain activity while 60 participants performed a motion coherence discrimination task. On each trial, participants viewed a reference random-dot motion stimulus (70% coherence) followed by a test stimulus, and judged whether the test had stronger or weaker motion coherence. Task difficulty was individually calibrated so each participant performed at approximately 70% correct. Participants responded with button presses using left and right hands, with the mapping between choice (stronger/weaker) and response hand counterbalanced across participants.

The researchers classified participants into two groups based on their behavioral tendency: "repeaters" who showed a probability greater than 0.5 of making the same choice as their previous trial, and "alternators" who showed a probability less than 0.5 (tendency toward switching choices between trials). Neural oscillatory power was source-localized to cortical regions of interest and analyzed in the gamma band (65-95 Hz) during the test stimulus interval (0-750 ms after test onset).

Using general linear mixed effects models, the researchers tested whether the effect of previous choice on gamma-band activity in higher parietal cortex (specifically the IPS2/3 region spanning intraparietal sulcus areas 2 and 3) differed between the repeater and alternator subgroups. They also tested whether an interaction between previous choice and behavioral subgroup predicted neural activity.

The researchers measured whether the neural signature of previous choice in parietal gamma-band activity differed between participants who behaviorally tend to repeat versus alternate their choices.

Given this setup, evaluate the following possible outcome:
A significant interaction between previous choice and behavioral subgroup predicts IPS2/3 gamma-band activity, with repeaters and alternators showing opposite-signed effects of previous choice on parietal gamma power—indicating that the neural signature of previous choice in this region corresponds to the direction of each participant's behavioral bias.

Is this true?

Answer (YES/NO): NO